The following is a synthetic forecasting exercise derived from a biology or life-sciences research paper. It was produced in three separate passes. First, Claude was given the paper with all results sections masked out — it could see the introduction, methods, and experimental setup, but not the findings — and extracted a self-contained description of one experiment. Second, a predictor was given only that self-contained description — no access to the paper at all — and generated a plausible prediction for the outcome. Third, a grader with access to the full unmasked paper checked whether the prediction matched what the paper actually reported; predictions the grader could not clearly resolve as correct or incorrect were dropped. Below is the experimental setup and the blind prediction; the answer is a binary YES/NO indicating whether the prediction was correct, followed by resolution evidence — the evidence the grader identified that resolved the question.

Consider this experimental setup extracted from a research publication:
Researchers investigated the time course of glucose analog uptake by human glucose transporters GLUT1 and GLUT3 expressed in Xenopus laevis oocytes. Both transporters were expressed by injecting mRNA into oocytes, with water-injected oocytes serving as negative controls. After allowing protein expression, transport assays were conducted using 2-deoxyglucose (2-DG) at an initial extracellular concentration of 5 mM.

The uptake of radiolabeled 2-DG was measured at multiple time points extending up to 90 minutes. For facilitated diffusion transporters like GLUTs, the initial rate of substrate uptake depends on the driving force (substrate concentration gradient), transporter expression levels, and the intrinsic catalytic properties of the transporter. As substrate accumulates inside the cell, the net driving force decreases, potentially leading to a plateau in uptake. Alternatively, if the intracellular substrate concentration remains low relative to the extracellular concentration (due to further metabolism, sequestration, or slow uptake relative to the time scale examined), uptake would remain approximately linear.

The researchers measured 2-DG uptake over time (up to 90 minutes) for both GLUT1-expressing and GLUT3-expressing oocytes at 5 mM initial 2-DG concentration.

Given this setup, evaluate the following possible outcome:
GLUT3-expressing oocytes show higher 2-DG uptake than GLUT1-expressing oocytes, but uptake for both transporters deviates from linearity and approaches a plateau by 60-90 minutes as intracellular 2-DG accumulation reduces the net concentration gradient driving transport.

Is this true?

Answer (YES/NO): NO